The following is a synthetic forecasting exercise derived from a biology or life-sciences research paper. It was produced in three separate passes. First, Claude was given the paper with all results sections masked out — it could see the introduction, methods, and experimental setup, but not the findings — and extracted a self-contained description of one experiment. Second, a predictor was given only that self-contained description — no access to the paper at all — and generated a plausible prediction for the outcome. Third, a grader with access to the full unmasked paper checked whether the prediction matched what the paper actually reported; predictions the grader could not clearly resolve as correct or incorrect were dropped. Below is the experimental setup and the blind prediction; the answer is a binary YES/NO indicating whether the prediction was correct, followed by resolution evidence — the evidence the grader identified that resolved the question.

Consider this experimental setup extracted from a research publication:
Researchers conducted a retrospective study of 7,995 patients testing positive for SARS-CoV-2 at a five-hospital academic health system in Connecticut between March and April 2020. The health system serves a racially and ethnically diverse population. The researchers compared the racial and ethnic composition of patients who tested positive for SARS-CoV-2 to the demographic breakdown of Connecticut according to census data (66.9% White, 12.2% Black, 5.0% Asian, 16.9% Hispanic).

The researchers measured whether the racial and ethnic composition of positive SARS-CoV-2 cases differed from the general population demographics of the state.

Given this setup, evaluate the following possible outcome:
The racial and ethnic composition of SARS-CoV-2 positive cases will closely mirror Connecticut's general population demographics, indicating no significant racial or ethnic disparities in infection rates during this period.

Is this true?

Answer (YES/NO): NO